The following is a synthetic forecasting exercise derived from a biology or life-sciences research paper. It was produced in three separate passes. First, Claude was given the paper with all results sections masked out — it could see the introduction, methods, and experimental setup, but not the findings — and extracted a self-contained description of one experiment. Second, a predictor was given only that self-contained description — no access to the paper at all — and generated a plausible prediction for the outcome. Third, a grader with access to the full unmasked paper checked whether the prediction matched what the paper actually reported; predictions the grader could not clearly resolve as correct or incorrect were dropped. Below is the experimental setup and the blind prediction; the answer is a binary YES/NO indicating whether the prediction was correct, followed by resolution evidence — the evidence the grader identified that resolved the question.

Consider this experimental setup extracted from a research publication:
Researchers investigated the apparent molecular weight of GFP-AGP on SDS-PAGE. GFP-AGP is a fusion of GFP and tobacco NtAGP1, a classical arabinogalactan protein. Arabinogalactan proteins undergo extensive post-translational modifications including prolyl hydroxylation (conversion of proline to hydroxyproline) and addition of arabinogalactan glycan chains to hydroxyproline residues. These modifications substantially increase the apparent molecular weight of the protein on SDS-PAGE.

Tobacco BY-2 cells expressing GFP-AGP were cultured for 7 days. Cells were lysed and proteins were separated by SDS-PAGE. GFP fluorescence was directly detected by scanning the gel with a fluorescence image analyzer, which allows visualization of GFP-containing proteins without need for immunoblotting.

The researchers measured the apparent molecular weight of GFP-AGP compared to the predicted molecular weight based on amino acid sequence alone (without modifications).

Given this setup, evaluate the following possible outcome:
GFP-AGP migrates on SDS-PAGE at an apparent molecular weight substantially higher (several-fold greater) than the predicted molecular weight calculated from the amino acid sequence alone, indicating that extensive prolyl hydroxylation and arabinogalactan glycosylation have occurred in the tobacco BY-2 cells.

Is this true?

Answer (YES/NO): YES